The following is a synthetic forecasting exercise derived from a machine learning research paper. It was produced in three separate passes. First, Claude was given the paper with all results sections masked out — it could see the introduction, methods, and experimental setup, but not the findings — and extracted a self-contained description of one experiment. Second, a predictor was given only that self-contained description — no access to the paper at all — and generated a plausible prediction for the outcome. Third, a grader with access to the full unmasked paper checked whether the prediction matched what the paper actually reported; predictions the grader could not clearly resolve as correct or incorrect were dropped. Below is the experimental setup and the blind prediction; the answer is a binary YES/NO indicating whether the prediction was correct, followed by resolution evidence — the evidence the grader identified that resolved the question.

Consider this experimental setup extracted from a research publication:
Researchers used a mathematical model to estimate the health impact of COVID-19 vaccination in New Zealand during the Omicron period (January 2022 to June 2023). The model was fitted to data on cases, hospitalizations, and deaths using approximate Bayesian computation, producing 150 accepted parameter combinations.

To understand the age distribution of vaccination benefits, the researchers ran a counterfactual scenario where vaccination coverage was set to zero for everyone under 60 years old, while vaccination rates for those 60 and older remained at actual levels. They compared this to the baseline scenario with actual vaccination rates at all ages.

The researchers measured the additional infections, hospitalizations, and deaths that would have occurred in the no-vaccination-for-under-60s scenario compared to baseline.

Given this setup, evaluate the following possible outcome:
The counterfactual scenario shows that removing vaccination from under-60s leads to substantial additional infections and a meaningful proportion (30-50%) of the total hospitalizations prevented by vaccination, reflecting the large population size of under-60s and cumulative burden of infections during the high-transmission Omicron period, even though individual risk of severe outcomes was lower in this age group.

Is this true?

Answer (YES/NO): YES